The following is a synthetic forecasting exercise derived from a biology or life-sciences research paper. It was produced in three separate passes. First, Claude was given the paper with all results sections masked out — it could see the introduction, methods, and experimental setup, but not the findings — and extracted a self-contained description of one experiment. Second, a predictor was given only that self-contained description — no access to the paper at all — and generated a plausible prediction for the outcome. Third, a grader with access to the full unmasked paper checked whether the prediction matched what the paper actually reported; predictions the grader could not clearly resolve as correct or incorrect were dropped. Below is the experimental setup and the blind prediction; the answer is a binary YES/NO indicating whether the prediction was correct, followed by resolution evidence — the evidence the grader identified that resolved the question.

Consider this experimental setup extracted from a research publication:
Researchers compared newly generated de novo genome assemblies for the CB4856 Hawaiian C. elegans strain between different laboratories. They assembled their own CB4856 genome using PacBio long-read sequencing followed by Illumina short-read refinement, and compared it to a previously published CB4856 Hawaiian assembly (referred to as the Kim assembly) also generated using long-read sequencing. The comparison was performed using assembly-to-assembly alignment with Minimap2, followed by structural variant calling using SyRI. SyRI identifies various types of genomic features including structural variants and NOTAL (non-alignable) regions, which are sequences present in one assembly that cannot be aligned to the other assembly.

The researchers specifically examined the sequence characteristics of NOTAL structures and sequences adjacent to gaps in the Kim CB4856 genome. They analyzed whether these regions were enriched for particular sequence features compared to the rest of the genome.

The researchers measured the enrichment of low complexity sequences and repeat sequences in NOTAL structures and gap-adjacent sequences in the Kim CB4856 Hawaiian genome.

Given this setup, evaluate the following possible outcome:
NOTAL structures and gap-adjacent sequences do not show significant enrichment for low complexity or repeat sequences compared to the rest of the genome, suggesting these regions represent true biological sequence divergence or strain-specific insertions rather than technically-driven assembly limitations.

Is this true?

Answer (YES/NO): NO